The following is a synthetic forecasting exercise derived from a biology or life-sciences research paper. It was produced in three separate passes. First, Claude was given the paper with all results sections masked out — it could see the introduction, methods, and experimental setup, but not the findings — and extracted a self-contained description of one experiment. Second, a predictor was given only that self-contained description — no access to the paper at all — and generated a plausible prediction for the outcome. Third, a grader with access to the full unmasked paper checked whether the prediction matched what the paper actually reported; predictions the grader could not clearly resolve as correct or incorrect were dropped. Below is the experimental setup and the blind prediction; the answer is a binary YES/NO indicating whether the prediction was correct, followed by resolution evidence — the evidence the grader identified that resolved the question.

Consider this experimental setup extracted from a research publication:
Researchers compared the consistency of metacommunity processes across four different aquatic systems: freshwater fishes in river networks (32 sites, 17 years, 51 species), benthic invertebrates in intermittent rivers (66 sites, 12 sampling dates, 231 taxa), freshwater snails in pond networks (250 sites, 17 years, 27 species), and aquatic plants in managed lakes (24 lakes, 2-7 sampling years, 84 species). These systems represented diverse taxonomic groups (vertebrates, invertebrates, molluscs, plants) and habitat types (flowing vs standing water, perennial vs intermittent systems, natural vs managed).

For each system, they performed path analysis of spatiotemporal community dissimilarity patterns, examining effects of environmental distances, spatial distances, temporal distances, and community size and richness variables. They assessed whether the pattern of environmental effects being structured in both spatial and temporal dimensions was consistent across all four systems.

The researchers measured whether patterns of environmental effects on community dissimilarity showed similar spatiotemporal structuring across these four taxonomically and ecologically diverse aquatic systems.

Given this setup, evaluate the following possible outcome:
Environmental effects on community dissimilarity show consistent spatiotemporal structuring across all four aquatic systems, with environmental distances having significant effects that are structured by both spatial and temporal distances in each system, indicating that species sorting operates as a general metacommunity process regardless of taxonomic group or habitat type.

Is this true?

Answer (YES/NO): NO